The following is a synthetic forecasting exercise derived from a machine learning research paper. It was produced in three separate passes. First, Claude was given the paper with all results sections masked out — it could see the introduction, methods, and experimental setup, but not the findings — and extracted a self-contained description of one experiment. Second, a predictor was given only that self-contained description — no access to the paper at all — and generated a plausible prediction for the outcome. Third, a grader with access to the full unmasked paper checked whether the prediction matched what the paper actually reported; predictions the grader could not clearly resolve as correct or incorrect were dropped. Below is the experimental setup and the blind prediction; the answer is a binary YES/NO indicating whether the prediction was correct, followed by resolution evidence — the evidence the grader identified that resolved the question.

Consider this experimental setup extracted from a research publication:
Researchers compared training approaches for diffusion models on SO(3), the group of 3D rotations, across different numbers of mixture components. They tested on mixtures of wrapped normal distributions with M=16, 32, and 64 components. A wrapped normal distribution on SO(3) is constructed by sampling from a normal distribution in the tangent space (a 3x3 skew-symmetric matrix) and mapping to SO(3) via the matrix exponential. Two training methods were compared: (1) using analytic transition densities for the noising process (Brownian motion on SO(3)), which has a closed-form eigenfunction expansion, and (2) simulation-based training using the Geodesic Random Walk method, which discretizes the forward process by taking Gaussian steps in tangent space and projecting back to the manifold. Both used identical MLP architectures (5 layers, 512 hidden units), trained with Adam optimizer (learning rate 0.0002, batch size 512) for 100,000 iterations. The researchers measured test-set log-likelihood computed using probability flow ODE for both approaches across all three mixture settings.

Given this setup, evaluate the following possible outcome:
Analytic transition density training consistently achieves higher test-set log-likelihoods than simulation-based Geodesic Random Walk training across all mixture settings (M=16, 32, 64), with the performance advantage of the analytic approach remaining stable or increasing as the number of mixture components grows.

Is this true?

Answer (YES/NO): NO